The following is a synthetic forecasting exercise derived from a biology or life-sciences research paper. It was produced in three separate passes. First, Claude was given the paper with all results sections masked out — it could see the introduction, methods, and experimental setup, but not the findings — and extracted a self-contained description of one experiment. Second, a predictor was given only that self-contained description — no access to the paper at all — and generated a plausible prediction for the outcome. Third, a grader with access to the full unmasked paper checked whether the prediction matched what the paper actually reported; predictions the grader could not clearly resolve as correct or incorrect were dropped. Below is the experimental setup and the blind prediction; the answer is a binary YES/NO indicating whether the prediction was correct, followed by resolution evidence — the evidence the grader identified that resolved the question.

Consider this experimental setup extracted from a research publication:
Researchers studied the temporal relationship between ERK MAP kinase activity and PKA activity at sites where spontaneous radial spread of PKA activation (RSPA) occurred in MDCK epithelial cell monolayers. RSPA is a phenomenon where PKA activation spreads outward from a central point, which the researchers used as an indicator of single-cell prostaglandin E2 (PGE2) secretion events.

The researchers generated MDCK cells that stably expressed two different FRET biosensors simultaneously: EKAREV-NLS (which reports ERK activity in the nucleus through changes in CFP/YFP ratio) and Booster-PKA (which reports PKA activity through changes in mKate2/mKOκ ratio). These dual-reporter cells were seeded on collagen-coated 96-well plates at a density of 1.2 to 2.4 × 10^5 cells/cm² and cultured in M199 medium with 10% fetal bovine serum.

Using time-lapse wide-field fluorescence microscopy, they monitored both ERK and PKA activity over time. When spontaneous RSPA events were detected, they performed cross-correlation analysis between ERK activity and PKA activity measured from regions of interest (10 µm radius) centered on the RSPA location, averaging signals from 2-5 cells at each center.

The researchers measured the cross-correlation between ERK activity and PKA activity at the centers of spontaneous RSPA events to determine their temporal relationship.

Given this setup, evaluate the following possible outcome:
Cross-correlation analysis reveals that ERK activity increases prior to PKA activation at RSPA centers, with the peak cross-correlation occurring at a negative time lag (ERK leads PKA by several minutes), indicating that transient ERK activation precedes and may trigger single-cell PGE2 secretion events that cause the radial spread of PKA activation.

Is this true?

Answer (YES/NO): YES